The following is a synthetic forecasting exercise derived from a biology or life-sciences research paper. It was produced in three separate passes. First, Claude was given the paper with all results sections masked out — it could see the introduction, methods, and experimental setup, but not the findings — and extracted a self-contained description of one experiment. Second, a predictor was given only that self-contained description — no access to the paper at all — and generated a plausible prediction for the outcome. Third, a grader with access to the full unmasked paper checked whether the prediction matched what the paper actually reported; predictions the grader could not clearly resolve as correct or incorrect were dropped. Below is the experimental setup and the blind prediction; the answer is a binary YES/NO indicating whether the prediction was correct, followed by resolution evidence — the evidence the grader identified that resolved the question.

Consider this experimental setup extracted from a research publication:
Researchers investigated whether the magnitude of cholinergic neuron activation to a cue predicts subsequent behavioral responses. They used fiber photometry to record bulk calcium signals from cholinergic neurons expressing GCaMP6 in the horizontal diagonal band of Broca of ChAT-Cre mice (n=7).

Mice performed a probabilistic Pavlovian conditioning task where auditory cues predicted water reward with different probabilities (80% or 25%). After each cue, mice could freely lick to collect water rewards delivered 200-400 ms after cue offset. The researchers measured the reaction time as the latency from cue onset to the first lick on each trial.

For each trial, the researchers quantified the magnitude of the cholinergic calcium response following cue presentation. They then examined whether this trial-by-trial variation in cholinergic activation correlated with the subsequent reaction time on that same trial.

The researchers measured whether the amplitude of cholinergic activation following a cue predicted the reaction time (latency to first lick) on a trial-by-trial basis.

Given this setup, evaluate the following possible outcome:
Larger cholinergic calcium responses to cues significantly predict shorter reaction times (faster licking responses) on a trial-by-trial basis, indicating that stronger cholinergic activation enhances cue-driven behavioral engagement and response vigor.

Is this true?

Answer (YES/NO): YES